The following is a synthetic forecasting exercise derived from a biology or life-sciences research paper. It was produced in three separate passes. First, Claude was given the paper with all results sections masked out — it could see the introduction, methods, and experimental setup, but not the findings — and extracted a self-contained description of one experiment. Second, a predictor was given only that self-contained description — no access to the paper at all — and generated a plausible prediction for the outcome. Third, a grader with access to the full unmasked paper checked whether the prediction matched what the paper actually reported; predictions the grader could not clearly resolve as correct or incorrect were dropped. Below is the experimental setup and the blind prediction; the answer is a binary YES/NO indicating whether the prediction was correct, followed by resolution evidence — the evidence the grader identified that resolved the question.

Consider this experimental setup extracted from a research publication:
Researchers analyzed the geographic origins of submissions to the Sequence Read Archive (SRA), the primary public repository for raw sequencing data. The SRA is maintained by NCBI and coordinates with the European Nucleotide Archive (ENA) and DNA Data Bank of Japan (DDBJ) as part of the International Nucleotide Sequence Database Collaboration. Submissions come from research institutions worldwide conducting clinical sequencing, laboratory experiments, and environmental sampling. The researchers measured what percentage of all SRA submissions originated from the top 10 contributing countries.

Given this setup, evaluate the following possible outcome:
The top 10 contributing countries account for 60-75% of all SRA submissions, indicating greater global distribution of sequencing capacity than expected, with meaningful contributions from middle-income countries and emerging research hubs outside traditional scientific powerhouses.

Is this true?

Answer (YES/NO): YES